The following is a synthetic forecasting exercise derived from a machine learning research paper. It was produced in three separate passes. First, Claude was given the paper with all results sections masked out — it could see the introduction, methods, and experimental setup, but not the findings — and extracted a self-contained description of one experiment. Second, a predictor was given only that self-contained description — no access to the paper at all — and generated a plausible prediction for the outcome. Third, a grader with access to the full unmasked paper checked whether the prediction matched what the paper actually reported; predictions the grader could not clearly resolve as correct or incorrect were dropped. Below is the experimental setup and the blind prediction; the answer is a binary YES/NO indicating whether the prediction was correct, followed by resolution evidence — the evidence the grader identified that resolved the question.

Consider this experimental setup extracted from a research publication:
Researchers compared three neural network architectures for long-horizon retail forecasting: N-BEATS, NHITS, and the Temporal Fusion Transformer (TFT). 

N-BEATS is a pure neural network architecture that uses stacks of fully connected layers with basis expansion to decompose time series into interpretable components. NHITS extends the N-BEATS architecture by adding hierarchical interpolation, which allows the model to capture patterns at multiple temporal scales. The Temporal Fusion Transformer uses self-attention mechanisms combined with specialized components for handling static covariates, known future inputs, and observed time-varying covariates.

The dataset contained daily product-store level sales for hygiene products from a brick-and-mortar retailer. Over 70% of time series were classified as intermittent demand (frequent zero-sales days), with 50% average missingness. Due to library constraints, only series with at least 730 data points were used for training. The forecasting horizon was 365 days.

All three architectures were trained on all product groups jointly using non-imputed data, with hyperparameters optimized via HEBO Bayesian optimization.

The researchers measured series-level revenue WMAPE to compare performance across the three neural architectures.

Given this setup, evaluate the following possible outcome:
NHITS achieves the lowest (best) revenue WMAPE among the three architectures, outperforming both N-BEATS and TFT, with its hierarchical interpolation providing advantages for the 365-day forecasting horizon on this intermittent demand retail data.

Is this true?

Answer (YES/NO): NO